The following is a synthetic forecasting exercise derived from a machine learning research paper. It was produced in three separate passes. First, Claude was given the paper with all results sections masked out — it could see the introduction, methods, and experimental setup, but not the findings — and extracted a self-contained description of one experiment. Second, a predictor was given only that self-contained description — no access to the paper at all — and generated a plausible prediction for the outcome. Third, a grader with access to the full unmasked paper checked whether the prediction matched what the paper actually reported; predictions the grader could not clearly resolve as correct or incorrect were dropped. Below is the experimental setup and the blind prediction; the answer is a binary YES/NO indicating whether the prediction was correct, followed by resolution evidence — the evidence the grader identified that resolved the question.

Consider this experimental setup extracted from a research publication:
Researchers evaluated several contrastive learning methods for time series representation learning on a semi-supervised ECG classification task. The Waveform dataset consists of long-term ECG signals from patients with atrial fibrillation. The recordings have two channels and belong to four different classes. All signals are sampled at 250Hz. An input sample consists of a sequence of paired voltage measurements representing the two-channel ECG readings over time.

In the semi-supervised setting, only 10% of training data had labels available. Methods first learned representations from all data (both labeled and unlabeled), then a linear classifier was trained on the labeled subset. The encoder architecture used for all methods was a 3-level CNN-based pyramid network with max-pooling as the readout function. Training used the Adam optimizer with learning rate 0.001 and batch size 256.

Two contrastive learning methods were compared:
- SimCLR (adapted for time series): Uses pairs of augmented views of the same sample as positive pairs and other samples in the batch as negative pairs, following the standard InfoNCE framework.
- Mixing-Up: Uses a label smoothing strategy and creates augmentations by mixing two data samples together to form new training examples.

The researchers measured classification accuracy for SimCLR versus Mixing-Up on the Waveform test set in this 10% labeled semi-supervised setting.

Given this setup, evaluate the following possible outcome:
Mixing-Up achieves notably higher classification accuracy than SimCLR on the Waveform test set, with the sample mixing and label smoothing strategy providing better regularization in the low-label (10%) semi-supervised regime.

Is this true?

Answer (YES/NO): NO